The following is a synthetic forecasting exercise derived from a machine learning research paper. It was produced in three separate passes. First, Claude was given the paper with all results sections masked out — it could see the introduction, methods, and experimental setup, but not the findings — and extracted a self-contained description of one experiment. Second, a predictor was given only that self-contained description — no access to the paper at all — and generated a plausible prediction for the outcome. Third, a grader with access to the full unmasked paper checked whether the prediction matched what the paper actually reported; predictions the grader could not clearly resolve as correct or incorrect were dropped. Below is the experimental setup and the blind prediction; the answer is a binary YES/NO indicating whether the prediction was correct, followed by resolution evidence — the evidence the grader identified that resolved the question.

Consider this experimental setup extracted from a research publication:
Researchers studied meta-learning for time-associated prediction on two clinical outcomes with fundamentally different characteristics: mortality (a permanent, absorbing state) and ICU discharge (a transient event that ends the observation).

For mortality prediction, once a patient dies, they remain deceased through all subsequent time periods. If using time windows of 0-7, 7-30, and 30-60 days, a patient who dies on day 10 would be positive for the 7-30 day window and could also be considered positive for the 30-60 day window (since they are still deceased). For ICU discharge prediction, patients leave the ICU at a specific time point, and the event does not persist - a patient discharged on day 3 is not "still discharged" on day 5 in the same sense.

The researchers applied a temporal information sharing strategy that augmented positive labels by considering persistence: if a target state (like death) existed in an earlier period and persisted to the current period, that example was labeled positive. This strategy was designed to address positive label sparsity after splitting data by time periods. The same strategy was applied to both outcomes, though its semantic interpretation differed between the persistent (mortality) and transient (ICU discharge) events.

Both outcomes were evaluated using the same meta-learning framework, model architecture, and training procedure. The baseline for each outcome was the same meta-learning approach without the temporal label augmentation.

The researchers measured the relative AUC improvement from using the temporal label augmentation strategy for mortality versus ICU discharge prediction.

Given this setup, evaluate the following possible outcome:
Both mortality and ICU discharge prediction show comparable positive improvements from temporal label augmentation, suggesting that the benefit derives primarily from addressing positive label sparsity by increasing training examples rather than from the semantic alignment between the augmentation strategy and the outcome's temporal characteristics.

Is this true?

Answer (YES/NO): YES